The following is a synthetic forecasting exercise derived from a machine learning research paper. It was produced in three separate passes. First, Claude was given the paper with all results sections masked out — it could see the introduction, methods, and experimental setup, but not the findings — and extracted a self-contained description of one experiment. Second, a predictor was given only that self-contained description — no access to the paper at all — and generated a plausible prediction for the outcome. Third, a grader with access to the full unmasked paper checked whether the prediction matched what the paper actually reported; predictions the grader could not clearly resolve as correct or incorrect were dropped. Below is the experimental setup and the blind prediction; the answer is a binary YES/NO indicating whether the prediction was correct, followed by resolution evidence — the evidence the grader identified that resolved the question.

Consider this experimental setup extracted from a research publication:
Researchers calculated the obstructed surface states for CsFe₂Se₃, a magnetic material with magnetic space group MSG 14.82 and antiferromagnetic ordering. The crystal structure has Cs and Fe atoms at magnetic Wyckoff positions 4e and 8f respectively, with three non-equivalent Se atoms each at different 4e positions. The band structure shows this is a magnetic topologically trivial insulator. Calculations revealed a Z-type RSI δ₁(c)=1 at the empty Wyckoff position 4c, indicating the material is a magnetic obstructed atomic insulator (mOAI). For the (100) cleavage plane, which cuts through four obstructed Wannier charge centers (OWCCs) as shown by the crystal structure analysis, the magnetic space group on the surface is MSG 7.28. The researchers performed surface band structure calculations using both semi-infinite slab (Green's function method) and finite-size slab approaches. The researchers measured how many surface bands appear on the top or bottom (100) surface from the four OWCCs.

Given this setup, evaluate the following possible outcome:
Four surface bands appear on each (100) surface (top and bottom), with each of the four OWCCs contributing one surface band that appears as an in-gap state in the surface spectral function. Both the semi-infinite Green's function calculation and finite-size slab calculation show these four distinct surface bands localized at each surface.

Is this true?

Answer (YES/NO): NO